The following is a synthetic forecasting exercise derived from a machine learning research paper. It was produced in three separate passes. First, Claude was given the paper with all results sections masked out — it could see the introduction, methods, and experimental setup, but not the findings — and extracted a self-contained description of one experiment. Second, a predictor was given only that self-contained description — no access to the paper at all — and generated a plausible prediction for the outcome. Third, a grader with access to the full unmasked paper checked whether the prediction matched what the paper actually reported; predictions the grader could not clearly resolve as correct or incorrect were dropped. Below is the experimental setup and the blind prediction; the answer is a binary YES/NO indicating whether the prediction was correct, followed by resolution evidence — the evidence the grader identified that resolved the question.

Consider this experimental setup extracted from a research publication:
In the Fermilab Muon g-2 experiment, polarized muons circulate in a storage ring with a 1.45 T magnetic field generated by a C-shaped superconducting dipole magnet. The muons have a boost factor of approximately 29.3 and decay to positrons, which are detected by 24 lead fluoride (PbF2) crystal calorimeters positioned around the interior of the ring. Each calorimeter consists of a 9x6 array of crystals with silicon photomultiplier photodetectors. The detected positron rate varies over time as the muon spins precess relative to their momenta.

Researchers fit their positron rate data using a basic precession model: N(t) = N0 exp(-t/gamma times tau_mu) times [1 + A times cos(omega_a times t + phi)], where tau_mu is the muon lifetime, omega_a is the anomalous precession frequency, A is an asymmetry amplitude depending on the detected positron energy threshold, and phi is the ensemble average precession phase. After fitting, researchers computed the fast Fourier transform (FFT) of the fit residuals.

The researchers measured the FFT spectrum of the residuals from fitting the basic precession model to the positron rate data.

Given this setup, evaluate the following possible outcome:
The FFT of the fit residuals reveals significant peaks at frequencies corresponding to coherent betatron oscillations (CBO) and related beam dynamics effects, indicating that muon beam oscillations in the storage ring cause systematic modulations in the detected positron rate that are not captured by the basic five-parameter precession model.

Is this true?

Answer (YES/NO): YES